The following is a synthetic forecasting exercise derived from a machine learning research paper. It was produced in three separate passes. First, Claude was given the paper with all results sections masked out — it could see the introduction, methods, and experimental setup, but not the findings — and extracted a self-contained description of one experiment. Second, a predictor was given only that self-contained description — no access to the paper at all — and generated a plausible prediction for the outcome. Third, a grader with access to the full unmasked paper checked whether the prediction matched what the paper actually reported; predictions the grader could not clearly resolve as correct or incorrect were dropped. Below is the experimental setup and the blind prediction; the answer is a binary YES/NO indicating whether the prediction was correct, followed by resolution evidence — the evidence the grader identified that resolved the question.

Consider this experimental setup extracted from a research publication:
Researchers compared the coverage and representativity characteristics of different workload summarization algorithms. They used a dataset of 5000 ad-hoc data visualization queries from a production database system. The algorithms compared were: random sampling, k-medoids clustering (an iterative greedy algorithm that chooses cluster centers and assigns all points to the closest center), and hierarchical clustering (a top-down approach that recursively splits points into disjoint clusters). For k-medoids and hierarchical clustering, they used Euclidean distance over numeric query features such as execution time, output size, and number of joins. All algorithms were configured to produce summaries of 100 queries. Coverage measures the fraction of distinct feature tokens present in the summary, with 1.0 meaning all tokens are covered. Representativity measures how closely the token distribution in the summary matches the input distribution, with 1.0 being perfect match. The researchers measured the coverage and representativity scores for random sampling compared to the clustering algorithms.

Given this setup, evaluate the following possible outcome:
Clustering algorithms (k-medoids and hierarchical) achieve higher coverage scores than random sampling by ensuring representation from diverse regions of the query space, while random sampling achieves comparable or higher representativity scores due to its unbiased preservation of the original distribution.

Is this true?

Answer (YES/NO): YES